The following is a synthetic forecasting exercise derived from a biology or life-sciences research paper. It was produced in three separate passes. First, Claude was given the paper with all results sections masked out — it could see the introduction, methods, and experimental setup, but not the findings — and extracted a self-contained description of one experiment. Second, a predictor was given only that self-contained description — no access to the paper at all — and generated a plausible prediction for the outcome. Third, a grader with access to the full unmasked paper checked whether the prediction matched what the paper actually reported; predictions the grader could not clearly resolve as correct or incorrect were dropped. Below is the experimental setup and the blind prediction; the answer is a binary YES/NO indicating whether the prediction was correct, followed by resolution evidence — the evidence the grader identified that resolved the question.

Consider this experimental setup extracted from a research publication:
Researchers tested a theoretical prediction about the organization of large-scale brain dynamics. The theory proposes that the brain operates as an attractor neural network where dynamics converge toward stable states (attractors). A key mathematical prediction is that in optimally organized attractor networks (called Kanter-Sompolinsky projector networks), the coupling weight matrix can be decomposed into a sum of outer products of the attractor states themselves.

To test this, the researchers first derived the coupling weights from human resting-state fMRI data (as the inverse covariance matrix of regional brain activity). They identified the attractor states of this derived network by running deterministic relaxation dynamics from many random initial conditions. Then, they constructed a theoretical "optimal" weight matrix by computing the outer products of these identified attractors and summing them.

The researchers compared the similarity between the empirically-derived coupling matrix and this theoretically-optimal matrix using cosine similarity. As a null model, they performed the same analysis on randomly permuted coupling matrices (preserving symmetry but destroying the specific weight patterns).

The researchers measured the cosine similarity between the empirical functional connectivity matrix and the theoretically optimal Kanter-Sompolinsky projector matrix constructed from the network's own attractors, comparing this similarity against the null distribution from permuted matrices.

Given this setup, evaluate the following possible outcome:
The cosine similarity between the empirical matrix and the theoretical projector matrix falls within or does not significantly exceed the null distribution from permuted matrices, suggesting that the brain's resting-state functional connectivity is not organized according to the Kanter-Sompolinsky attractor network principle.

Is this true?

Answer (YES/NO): NO